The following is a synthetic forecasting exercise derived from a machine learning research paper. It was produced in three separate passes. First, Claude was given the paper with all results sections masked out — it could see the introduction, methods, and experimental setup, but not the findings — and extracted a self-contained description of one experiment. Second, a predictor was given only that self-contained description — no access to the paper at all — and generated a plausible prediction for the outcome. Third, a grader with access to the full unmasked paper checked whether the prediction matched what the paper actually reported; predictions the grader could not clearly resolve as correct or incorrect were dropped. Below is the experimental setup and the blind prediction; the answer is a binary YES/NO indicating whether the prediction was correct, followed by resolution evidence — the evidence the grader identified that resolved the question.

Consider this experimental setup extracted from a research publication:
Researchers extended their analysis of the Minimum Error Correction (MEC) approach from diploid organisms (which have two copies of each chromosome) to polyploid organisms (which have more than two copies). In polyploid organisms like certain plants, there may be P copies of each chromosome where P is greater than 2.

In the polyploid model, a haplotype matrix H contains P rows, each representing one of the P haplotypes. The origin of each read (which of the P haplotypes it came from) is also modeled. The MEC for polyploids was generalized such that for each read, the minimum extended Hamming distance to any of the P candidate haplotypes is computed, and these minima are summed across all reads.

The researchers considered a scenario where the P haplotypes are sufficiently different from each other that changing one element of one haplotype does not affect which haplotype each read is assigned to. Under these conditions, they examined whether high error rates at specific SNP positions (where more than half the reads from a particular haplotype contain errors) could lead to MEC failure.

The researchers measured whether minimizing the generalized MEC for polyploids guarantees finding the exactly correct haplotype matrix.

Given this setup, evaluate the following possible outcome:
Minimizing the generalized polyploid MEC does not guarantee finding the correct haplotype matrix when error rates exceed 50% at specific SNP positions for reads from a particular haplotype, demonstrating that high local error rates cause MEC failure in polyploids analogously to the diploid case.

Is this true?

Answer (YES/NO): YES